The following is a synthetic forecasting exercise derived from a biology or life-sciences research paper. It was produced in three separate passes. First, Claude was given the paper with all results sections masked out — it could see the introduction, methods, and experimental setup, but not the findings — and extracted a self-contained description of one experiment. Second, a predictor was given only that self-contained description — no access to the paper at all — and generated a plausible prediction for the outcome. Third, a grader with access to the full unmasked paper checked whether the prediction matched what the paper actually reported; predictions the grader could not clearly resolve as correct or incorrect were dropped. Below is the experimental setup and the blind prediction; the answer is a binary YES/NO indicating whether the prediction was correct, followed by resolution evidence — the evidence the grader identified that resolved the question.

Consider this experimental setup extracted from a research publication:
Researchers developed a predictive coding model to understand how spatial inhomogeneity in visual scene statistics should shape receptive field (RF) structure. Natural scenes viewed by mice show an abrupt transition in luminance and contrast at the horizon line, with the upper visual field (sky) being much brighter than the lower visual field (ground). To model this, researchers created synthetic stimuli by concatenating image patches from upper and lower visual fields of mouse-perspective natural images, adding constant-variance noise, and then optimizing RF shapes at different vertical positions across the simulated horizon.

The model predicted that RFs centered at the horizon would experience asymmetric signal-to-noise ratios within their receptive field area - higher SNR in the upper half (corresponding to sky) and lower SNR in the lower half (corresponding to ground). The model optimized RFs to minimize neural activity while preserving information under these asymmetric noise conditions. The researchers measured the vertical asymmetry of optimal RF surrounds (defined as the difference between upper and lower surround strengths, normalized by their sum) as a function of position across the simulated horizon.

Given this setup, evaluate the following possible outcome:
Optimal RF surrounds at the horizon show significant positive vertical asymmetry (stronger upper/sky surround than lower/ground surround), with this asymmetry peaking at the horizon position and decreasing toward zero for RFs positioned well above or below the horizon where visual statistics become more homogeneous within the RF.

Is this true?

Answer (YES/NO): YES